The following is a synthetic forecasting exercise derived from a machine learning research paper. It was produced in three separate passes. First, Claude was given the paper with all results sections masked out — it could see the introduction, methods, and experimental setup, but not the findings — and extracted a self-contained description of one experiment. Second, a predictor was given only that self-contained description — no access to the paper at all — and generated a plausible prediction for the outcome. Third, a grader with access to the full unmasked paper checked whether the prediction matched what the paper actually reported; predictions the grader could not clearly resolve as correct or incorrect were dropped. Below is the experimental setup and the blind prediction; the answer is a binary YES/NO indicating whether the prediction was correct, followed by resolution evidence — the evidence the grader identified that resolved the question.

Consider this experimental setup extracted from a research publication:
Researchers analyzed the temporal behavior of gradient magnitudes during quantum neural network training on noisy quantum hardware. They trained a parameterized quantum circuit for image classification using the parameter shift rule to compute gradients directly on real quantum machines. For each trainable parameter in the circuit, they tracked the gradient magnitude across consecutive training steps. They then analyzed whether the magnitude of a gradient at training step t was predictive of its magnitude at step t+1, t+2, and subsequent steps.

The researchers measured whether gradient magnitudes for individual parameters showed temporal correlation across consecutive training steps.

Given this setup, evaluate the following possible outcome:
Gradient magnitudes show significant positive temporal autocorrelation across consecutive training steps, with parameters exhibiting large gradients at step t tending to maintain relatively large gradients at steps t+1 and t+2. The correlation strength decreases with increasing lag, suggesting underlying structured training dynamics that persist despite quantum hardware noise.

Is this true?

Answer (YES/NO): YES